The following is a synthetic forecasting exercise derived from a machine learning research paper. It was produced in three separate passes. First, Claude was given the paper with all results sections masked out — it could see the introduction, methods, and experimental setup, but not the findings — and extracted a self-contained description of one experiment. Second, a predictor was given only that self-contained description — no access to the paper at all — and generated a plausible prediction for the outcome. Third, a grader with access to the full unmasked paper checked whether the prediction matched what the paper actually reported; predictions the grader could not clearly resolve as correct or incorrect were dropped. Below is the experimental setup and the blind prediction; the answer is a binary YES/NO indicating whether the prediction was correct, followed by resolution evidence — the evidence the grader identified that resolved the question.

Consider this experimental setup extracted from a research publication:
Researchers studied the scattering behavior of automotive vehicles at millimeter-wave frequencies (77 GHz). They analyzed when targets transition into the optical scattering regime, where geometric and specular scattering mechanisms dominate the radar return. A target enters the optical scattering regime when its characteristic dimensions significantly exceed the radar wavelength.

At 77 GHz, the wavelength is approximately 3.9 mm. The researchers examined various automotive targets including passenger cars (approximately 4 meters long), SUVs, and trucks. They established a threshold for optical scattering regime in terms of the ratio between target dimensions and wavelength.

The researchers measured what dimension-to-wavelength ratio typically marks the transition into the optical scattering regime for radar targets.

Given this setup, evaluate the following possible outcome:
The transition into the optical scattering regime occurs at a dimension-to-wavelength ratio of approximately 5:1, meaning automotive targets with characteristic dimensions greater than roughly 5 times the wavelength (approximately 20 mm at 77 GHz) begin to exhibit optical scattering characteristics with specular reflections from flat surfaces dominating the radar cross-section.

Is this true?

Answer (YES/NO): NO